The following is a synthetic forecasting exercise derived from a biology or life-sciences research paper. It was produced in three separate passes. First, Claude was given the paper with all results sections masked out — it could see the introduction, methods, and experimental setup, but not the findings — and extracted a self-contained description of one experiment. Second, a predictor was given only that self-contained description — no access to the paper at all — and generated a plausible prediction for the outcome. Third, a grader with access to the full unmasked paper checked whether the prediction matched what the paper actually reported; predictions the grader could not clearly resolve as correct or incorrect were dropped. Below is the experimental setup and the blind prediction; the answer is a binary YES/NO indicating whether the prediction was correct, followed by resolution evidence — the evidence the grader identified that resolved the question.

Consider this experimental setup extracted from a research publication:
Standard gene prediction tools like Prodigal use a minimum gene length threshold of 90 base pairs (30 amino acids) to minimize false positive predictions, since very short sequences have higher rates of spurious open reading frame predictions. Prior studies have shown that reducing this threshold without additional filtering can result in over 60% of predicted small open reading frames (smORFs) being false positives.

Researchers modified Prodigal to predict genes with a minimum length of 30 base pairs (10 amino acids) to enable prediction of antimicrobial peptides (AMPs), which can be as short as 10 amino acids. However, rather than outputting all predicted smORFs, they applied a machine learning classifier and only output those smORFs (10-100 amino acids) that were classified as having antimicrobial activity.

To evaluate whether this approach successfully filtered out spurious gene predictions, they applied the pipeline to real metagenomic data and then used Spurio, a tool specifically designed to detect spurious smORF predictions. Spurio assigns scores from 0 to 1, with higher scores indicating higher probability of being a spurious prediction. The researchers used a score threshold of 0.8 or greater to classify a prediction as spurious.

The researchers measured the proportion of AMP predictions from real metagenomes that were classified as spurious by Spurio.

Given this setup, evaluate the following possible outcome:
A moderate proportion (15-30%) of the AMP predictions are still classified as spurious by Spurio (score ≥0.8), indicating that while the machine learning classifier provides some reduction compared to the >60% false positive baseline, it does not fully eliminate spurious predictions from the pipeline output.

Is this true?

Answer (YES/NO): NO